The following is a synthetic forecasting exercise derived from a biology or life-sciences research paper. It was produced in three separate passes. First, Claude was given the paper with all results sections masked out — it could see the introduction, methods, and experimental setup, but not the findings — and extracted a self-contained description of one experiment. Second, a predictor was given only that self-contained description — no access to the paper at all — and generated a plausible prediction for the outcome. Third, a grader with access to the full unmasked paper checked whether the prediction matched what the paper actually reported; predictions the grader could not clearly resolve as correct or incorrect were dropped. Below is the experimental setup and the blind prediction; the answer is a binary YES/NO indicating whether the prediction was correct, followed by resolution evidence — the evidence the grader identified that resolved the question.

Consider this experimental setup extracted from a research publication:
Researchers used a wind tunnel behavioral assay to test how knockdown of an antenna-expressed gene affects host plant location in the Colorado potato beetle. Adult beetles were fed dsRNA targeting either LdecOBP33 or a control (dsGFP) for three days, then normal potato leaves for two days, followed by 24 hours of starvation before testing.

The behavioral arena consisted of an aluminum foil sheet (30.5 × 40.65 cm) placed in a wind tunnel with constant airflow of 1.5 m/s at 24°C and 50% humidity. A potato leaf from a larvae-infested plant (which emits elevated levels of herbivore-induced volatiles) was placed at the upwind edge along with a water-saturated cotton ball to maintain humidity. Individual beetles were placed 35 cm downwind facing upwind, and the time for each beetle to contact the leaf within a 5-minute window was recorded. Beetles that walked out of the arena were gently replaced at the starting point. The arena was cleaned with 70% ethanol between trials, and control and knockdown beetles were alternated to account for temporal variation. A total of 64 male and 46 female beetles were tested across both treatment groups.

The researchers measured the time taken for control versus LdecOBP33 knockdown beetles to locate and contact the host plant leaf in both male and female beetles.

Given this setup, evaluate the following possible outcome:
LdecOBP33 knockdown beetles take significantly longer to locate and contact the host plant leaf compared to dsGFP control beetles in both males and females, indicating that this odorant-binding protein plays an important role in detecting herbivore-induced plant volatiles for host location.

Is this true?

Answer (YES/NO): NO